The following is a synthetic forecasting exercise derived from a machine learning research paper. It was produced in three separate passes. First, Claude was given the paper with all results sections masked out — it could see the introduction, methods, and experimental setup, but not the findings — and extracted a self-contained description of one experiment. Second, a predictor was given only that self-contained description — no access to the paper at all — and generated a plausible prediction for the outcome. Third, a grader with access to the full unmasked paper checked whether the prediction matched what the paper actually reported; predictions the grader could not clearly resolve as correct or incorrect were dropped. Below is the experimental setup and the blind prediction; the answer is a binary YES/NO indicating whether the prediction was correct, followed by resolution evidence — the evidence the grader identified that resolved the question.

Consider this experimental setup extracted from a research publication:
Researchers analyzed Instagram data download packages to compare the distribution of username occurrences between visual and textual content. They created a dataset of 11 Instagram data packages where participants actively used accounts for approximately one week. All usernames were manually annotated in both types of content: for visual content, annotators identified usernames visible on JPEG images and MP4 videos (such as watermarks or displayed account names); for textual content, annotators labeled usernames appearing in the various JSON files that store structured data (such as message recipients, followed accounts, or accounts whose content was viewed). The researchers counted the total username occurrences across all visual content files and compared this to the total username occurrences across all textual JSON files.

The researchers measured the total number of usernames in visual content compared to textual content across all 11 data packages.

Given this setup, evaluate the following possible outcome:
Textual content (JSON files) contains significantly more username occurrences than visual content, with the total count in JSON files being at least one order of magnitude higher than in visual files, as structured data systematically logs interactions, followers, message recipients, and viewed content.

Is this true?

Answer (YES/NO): YES